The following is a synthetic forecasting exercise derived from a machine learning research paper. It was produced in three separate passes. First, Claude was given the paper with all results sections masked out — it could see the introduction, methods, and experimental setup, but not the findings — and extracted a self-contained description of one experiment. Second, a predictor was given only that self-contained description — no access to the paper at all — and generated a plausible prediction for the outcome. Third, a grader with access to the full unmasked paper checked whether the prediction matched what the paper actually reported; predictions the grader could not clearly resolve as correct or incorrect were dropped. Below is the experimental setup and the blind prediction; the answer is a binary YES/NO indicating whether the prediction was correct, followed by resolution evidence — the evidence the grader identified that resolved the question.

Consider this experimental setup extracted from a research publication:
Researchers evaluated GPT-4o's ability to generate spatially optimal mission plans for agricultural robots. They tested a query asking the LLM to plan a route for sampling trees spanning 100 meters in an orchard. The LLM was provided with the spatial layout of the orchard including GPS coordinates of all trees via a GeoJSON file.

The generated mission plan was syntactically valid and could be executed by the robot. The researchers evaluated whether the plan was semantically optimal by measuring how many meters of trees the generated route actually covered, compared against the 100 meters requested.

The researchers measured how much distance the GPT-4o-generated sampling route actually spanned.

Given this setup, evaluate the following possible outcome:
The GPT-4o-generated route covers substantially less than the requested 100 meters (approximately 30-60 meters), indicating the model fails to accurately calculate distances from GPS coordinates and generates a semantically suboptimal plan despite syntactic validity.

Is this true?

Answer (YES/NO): NO